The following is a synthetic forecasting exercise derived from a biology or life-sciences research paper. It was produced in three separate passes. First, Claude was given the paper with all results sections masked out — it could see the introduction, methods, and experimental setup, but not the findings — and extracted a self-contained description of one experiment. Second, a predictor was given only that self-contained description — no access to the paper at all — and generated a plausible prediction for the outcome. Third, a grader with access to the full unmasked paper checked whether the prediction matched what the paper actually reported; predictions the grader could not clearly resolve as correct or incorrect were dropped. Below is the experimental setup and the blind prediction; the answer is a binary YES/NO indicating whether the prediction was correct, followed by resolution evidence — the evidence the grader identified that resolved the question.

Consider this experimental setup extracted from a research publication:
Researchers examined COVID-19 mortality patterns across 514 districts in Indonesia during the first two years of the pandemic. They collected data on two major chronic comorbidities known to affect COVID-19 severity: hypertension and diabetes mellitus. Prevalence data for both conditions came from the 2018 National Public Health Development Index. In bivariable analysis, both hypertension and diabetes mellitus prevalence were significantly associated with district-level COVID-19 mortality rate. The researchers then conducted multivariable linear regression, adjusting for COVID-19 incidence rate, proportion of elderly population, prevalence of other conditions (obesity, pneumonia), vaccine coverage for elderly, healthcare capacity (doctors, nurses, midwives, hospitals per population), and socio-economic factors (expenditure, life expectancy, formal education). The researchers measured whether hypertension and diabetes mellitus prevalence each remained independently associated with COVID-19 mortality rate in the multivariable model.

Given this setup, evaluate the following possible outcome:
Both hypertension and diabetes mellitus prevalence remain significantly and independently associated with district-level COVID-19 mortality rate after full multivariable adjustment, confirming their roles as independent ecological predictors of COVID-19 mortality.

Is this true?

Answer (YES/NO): NO